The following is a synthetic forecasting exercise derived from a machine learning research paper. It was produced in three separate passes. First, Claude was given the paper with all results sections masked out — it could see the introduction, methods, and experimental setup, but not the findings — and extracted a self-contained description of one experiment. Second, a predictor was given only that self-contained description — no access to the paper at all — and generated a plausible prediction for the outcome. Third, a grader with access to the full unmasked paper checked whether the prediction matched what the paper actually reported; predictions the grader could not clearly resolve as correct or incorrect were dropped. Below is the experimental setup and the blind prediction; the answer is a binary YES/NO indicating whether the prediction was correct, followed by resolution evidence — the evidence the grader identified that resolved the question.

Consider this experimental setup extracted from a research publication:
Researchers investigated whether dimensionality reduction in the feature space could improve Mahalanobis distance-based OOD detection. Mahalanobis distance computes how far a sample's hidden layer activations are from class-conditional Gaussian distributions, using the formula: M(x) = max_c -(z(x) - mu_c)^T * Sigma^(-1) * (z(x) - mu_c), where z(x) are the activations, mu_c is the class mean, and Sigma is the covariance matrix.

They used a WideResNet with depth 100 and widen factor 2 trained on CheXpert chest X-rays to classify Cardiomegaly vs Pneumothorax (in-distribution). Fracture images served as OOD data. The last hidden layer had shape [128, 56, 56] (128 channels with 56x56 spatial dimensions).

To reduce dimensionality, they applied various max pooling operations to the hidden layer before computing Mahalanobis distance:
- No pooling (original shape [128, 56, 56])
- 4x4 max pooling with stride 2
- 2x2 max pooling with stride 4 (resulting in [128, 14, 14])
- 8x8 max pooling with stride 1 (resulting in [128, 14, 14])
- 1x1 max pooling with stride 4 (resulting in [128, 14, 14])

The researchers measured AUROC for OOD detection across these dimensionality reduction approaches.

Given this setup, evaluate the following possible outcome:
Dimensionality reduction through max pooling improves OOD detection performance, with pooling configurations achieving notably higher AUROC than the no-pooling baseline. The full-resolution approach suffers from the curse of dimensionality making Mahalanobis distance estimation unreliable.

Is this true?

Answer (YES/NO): NO